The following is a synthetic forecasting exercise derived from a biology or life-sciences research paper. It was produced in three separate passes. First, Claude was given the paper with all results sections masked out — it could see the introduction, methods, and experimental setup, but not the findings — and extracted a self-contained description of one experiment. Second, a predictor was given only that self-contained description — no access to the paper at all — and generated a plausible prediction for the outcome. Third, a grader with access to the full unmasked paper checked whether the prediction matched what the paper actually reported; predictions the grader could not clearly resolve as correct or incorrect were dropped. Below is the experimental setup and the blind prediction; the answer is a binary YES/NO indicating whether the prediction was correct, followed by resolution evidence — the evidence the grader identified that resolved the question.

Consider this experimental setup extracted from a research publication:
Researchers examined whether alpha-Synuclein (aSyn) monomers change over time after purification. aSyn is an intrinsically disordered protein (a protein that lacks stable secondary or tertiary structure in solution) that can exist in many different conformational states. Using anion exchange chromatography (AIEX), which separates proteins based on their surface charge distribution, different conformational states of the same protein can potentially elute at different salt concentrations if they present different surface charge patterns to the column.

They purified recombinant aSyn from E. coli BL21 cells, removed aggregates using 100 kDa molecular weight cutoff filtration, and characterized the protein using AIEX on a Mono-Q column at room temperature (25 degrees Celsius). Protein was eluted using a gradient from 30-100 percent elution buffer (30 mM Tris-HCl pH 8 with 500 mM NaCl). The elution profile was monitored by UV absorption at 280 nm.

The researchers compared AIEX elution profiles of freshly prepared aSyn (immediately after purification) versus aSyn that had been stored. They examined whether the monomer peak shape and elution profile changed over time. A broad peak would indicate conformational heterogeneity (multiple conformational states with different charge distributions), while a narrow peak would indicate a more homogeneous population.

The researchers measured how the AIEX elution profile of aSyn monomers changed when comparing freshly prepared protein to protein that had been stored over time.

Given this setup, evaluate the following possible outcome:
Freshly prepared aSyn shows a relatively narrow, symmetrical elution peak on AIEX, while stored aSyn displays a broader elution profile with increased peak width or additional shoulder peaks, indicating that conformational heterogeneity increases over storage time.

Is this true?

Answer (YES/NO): NO